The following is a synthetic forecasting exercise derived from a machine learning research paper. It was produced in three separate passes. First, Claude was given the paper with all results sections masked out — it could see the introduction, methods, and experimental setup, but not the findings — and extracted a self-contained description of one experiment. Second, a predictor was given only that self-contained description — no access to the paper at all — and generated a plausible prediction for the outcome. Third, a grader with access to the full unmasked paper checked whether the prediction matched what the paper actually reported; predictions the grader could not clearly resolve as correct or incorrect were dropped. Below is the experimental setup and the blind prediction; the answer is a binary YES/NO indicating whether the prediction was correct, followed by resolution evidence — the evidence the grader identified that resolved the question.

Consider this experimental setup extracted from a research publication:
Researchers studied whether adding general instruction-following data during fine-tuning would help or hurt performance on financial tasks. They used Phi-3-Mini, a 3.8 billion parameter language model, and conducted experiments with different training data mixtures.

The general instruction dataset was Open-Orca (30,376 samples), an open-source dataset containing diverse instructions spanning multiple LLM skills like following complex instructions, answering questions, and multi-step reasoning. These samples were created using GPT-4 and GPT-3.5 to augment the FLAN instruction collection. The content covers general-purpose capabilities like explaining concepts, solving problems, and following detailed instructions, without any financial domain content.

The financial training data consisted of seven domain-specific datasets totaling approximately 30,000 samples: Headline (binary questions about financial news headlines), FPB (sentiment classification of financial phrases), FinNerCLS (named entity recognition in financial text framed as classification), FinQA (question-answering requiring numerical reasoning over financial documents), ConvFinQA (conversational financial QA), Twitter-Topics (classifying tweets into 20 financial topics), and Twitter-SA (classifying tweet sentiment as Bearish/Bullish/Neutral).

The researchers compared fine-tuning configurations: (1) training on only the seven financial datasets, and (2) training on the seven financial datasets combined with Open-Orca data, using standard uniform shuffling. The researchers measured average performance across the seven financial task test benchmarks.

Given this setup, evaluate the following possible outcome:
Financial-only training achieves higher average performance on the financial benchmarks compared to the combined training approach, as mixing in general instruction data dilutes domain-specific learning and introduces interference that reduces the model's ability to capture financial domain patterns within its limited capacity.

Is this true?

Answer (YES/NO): NO